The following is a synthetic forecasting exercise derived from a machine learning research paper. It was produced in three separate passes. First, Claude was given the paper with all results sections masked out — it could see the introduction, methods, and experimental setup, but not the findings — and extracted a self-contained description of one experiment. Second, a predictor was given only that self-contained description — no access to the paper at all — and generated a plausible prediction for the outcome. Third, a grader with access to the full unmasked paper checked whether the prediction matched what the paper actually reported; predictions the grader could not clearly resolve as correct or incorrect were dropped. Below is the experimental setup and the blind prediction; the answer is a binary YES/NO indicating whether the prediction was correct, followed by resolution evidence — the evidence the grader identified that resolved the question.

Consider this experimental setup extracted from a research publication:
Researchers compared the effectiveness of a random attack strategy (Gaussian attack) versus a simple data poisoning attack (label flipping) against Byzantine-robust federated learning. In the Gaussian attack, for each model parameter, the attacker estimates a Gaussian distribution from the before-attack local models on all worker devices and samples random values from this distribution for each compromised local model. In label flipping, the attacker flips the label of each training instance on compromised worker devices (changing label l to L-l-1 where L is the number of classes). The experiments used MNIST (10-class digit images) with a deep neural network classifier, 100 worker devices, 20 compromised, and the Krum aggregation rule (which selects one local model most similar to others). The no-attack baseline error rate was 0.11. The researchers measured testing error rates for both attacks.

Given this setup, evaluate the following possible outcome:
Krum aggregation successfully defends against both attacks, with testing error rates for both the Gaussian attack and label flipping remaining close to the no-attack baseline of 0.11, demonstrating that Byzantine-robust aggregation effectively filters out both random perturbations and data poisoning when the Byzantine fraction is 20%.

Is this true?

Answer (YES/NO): YES